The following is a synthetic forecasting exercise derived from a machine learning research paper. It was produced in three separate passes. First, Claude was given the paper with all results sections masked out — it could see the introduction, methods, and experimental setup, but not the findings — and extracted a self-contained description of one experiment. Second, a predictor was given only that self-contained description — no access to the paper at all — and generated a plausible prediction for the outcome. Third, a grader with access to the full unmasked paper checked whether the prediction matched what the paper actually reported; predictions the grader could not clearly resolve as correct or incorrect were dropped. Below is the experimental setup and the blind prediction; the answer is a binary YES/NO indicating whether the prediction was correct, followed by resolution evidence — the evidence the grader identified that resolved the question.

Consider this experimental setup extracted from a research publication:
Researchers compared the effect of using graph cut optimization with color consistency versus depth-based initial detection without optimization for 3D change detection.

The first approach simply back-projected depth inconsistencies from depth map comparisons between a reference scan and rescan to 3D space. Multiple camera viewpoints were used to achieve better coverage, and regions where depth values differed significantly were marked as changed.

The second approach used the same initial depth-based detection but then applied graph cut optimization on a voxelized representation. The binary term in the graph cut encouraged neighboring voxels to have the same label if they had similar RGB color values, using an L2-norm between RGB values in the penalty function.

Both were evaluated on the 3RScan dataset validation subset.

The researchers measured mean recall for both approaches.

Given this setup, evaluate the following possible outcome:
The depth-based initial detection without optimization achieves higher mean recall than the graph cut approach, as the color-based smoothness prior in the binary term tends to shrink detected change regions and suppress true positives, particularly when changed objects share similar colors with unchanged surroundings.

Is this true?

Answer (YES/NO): NO